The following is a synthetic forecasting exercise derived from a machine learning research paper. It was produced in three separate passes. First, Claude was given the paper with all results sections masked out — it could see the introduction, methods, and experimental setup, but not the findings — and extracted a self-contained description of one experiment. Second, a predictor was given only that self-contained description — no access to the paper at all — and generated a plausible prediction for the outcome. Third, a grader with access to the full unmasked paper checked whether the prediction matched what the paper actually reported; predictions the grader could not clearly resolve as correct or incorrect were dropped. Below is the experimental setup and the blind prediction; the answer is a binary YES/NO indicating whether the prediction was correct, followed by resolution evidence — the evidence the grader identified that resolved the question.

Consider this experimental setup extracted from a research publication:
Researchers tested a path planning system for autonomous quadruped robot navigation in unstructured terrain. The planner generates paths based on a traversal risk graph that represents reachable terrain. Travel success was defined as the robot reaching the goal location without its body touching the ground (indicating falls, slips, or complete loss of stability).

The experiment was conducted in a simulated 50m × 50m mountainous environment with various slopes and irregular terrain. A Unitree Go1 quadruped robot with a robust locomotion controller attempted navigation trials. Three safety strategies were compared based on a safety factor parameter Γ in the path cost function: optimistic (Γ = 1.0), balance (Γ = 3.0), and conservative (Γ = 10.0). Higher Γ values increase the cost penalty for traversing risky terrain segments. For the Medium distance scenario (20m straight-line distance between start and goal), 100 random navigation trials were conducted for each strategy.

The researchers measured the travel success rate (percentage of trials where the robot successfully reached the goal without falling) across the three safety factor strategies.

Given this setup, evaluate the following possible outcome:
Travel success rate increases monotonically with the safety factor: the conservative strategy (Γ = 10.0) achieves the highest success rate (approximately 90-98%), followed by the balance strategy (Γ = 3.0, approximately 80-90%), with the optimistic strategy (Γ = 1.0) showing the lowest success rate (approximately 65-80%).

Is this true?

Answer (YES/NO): NO